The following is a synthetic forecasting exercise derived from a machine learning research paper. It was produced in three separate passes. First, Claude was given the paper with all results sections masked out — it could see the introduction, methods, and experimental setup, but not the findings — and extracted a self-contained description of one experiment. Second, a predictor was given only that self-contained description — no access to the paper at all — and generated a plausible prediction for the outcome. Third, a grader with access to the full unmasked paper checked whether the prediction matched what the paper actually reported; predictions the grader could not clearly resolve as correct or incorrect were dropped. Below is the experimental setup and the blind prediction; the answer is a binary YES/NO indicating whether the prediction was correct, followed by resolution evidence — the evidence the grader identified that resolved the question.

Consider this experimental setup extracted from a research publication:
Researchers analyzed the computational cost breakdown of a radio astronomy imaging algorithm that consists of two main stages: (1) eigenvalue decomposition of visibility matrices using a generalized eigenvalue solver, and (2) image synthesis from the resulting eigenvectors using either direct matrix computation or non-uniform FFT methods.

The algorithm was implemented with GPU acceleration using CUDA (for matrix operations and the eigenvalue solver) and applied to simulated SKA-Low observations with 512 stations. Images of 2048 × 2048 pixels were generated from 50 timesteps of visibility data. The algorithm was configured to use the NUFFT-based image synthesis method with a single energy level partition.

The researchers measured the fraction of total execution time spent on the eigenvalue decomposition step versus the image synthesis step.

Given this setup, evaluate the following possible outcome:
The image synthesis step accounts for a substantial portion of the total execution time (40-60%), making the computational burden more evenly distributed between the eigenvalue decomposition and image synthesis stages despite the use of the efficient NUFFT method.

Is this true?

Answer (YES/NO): NO